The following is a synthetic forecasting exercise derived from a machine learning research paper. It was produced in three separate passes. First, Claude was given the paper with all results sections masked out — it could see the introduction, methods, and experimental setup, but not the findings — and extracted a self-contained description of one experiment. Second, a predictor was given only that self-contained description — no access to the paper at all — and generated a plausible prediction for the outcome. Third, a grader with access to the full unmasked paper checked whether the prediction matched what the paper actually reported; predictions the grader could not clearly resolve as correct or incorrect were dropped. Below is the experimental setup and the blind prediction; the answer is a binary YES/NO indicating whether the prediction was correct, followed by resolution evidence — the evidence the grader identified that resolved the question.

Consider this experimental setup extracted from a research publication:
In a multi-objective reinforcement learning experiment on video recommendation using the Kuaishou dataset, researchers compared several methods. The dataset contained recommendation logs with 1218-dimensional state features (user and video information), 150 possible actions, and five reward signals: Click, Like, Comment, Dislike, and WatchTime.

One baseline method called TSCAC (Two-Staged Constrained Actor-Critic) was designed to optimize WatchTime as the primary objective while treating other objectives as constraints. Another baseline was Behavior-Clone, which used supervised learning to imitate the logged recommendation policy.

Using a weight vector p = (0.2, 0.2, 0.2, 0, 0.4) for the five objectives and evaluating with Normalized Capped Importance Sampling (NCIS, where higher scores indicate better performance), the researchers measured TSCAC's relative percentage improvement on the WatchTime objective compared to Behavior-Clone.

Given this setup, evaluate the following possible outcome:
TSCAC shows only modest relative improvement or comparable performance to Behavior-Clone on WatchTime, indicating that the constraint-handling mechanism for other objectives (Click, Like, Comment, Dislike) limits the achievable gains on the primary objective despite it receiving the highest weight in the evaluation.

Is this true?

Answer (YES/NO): YES